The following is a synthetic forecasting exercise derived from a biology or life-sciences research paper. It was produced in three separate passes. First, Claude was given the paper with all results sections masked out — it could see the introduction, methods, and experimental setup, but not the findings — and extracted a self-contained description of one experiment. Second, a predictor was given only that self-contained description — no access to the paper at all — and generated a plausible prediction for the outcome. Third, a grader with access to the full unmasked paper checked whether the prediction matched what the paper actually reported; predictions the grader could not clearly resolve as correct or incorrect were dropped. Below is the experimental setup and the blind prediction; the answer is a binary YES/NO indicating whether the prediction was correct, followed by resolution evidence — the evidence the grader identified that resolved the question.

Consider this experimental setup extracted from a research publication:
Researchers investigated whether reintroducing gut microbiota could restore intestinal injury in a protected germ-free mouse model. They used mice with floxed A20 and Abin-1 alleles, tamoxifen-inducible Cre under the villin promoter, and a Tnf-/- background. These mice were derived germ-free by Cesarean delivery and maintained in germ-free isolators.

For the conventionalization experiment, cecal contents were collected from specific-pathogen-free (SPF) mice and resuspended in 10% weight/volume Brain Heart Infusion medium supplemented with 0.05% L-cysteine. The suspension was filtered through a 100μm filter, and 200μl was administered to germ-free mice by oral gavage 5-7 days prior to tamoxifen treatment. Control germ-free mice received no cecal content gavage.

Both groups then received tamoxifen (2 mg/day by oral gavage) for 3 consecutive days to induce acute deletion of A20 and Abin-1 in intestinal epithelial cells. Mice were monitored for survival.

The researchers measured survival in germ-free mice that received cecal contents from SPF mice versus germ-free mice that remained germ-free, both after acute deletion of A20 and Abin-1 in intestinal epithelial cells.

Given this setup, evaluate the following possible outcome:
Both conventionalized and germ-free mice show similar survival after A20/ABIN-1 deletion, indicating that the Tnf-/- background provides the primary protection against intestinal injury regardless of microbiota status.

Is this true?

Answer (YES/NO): NO